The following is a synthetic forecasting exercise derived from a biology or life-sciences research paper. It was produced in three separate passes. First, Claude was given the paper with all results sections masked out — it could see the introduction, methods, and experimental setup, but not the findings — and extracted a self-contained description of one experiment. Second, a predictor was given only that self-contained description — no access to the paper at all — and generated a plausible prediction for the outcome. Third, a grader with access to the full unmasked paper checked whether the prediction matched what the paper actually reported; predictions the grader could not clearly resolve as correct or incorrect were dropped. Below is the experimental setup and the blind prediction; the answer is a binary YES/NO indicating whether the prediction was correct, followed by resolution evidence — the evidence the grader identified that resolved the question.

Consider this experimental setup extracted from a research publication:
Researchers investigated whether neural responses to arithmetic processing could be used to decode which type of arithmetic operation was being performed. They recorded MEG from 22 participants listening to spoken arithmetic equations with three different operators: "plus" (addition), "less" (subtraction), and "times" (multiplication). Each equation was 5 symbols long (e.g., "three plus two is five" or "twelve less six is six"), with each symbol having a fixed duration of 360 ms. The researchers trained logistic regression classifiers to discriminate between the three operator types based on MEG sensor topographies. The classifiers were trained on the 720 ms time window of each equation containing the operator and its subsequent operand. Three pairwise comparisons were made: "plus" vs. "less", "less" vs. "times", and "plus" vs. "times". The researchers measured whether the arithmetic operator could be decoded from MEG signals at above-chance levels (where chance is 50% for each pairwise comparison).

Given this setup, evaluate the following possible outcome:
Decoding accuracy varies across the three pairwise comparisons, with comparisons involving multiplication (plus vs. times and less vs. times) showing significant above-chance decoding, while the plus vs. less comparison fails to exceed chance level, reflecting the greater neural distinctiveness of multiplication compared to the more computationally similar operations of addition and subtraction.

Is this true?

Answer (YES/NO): NO